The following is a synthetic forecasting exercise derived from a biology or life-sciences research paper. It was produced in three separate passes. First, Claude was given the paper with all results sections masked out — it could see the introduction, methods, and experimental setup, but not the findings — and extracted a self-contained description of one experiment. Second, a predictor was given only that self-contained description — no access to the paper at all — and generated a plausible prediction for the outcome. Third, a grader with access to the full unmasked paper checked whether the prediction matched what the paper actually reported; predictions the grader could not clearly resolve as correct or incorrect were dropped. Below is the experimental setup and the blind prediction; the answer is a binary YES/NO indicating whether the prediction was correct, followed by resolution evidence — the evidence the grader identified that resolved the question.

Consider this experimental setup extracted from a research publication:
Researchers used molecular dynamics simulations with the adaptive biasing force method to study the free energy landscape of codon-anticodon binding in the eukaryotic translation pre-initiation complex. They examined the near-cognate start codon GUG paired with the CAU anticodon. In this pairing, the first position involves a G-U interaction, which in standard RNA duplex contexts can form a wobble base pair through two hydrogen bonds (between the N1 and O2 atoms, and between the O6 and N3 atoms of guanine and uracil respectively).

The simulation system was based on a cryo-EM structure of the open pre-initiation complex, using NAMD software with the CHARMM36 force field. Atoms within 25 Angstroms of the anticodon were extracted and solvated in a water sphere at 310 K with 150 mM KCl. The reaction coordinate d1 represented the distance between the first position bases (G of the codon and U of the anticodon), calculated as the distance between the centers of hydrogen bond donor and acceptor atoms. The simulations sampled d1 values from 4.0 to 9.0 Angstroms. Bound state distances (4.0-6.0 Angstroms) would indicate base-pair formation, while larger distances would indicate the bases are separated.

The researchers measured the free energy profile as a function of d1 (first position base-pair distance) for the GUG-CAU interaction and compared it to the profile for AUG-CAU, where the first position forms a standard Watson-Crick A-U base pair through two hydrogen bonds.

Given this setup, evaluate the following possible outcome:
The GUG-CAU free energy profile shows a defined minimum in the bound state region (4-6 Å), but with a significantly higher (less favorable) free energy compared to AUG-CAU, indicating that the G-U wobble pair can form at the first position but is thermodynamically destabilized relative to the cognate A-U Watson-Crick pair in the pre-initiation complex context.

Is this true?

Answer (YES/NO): NO